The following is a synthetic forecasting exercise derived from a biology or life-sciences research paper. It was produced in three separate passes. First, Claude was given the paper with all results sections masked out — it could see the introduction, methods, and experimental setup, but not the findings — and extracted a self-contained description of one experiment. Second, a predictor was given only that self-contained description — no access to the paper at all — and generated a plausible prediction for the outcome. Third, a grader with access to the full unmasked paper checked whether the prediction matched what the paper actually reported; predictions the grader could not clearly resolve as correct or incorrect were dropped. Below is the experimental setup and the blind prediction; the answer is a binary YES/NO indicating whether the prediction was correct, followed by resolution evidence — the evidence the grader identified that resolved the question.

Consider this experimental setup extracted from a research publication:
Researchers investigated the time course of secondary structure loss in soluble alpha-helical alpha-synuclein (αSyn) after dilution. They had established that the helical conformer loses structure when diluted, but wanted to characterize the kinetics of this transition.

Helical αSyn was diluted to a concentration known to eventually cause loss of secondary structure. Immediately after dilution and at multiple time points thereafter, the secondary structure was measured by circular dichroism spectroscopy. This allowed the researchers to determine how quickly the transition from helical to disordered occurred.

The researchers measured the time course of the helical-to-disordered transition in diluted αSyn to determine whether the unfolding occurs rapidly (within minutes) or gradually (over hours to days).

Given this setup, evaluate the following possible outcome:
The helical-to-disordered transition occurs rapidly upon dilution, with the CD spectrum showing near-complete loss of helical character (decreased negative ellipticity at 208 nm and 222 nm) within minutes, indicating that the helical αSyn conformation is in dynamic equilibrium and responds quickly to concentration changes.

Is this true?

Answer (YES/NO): NO